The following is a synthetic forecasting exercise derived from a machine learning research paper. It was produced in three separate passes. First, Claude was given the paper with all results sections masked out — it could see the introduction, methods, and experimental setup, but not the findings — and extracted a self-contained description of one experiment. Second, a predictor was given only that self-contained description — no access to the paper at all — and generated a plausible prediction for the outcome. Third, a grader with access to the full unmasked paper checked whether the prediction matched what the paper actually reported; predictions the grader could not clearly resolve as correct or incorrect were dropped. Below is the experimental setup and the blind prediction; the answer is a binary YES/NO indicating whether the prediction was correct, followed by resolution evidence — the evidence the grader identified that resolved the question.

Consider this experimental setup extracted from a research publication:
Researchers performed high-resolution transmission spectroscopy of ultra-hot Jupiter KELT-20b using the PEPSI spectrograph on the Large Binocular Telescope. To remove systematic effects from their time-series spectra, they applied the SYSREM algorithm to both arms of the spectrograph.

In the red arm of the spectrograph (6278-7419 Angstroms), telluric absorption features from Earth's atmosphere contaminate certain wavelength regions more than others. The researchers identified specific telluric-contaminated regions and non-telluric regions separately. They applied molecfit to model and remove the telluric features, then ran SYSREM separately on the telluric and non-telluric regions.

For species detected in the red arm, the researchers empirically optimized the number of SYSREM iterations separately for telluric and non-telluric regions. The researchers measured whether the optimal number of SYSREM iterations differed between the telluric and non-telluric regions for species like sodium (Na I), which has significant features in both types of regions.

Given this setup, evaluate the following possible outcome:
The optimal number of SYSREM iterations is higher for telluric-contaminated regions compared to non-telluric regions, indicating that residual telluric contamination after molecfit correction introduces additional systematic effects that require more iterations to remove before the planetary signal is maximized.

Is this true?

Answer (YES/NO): YES